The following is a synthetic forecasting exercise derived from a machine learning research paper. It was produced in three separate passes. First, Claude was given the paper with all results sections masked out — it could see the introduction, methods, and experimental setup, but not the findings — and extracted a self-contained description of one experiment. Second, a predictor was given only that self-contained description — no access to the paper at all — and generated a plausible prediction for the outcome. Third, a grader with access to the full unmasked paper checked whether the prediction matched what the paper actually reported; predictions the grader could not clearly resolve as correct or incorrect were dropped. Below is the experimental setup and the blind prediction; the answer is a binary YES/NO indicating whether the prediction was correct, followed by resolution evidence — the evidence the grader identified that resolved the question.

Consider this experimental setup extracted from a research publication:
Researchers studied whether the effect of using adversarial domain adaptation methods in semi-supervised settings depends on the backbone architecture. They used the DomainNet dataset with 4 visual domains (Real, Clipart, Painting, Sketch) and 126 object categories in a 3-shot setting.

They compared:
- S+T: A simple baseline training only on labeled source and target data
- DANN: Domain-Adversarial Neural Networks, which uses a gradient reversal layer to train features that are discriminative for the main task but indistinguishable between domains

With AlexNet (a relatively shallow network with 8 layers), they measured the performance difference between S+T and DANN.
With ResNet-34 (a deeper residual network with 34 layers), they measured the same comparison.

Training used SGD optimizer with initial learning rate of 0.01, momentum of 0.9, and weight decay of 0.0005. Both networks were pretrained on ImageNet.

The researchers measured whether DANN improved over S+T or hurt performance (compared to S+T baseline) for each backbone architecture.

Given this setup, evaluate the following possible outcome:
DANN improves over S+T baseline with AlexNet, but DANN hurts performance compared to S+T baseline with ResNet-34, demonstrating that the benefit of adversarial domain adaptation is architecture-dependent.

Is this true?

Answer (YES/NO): NO